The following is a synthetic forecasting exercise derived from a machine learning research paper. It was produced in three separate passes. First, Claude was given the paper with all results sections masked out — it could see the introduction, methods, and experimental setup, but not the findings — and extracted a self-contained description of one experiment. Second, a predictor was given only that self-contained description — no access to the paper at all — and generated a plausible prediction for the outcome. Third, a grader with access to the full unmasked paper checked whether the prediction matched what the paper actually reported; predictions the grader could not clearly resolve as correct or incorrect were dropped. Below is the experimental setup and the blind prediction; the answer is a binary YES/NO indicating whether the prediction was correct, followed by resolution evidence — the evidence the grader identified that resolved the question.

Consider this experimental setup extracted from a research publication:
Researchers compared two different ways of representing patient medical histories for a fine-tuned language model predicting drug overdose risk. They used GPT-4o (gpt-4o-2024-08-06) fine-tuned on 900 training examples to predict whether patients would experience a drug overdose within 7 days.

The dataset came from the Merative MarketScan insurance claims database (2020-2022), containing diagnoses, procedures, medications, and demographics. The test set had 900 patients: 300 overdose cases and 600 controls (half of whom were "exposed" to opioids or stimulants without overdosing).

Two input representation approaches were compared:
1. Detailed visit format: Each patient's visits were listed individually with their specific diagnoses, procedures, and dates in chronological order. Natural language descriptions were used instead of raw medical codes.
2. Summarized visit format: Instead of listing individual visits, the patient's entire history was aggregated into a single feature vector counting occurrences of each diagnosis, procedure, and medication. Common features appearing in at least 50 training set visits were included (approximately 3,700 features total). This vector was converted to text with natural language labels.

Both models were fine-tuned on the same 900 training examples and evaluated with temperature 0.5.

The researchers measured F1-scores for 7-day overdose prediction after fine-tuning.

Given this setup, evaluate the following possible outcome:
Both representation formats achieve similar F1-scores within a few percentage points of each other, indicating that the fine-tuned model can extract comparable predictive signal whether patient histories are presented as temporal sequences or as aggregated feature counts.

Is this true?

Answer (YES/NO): NO